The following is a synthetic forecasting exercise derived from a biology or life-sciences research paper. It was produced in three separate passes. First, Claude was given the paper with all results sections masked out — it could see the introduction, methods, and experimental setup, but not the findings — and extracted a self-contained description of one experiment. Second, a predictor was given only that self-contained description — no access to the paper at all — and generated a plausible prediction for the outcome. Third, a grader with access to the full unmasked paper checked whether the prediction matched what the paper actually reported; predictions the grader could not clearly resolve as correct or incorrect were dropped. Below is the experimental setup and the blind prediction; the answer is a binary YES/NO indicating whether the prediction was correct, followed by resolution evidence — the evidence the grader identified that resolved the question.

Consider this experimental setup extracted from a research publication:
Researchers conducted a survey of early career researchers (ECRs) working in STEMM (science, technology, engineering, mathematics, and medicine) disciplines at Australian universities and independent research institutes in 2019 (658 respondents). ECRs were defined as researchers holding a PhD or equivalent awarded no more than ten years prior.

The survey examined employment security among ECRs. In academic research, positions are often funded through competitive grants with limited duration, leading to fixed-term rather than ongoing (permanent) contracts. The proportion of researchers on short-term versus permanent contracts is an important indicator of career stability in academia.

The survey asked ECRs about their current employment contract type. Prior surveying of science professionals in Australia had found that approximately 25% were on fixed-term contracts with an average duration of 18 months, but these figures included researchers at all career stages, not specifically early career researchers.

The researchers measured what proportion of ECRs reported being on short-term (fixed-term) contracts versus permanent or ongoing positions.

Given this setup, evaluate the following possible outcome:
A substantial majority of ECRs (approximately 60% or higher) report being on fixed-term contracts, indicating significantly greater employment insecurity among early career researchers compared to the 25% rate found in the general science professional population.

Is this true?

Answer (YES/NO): YES